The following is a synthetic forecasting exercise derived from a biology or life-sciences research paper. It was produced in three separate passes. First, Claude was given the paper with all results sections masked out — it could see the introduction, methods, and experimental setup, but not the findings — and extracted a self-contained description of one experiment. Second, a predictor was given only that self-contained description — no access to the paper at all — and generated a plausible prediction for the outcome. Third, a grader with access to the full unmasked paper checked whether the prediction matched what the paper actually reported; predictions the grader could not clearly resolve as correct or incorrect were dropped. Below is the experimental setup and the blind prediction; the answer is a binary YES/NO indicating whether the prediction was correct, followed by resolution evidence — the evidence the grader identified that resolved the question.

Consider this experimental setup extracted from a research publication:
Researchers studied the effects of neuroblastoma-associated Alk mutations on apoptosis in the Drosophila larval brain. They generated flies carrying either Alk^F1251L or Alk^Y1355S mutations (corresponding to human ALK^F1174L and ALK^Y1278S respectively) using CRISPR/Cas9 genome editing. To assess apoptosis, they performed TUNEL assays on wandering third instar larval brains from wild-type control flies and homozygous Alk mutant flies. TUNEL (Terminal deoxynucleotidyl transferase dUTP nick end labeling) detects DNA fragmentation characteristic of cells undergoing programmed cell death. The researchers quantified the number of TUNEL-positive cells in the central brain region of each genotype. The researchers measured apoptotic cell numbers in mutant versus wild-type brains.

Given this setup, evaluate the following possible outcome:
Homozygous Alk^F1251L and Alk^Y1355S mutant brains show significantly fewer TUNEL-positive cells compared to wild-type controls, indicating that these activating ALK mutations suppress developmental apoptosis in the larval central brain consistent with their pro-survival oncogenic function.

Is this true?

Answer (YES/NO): YES